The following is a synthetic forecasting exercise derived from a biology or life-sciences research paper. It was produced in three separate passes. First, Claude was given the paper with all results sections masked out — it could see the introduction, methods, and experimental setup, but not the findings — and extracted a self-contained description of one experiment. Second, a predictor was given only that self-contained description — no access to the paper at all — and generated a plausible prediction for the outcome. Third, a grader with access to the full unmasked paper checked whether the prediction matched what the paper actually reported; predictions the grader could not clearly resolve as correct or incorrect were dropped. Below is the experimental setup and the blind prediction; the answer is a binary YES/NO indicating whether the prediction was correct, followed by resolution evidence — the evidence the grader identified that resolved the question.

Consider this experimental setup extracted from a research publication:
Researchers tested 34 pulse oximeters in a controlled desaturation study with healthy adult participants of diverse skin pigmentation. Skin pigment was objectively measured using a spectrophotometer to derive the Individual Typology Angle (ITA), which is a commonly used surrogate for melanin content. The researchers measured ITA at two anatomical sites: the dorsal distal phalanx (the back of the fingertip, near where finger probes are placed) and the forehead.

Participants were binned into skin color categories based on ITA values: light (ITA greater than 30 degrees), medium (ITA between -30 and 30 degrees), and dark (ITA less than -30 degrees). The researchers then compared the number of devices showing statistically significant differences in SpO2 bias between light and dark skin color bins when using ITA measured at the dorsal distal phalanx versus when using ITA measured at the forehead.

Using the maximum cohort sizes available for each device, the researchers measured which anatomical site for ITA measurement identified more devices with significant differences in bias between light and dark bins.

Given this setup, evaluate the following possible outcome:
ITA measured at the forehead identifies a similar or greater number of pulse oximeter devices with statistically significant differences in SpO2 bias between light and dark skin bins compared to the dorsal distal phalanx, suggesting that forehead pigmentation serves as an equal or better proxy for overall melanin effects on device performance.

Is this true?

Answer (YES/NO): NO